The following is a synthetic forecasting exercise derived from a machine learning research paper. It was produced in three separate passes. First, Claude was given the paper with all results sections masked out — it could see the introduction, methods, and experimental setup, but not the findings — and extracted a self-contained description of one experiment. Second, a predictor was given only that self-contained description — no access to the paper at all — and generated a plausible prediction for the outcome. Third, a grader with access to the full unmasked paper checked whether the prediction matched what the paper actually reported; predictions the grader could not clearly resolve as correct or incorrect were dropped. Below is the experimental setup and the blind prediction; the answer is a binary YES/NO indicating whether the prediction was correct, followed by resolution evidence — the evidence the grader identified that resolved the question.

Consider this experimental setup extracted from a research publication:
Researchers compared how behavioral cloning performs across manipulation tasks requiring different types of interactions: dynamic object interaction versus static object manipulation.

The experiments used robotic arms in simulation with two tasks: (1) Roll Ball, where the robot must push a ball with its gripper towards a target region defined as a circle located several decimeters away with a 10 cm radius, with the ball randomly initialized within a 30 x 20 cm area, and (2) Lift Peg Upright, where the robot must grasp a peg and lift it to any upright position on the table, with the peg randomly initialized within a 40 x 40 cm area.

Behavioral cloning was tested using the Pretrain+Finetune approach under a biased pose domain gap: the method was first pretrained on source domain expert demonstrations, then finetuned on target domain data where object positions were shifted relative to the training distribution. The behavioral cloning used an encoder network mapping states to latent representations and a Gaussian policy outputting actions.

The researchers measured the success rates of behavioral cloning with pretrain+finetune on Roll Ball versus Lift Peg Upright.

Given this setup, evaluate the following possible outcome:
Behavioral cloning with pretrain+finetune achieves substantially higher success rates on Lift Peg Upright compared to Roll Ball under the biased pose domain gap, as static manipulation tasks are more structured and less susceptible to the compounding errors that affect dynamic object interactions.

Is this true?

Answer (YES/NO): YES